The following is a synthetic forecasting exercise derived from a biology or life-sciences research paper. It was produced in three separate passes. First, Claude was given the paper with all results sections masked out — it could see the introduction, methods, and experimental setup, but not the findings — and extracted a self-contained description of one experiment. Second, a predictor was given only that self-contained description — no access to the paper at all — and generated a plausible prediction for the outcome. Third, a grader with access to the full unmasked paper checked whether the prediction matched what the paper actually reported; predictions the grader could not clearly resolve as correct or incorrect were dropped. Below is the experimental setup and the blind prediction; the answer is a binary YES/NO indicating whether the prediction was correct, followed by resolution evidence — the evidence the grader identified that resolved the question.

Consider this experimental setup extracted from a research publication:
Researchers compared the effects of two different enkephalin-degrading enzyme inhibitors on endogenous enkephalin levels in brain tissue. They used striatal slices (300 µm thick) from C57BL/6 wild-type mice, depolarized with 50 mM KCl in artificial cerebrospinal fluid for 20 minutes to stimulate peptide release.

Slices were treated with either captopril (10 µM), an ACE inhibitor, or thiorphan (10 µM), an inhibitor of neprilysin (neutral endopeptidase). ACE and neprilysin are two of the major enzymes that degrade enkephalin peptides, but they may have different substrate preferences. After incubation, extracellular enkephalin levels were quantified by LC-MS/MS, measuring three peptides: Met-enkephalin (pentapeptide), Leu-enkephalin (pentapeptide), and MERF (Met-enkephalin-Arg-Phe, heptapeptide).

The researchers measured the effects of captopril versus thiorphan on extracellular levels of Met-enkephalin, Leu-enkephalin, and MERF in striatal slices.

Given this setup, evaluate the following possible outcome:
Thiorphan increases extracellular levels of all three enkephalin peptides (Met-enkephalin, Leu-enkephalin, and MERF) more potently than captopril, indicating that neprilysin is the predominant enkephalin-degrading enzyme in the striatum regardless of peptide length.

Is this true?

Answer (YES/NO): NO